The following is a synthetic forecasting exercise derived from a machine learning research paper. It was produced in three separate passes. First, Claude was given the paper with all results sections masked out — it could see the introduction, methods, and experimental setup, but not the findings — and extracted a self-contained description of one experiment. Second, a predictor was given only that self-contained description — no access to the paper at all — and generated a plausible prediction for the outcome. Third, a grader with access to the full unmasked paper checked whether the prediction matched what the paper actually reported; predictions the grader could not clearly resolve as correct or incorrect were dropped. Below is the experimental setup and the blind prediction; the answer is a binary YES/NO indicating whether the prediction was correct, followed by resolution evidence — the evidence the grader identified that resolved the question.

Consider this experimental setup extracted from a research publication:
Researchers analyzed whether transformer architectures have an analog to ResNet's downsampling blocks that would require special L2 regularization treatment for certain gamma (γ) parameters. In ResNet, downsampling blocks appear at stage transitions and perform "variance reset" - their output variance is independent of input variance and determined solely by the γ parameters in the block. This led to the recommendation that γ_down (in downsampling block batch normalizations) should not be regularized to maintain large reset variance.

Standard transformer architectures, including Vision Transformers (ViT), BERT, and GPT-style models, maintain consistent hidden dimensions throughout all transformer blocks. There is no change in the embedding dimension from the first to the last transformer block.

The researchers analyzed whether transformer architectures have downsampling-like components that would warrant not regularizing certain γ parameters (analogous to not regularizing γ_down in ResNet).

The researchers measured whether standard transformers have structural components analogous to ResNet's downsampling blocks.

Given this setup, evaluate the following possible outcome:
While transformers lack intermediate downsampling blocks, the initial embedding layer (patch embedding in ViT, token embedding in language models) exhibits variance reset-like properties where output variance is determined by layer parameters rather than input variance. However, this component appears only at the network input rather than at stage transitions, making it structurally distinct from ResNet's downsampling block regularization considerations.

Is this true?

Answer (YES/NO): NO